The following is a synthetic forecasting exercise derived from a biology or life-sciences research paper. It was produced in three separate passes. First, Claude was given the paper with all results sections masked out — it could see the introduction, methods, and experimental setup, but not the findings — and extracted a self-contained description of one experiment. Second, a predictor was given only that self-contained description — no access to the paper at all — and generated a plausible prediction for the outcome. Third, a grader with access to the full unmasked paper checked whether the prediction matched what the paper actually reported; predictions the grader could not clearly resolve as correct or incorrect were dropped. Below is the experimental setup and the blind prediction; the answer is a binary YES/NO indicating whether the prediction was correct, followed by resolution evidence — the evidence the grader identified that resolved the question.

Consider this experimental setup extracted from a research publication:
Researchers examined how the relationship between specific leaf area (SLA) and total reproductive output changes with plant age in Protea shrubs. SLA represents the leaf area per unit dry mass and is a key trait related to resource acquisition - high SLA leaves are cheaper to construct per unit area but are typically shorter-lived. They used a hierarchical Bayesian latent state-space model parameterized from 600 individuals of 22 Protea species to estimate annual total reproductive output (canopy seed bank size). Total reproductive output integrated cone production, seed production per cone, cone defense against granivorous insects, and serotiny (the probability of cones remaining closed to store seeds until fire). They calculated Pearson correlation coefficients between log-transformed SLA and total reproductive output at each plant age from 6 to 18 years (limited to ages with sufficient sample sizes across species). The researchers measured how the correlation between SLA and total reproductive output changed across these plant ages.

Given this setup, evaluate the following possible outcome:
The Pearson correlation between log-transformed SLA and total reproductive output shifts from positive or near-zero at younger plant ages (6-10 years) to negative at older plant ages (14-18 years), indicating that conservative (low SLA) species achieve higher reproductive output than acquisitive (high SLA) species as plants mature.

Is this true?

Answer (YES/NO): NO